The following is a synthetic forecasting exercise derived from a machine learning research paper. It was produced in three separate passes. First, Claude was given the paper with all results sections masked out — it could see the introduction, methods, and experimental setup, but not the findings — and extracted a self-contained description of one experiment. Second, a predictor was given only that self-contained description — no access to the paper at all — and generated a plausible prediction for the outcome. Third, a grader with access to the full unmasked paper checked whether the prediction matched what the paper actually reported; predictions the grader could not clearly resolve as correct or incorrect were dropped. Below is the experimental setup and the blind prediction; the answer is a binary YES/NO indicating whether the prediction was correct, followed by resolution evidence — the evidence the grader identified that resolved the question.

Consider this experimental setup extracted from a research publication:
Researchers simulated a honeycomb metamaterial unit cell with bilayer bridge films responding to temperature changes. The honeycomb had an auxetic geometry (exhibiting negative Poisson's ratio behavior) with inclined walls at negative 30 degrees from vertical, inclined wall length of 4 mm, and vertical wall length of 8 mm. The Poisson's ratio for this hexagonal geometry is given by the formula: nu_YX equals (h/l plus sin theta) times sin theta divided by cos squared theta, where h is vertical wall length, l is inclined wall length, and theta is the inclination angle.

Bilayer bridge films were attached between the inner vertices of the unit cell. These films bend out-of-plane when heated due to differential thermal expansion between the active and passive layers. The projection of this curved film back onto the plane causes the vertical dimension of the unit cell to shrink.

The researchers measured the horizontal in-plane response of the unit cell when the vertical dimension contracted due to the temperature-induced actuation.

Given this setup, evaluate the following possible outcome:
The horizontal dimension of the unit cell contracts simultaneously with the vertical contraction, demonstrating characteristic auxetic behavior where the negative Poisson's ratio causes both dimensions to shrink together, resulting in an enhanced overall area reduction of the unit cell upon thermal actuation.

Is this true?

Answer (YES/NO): YES